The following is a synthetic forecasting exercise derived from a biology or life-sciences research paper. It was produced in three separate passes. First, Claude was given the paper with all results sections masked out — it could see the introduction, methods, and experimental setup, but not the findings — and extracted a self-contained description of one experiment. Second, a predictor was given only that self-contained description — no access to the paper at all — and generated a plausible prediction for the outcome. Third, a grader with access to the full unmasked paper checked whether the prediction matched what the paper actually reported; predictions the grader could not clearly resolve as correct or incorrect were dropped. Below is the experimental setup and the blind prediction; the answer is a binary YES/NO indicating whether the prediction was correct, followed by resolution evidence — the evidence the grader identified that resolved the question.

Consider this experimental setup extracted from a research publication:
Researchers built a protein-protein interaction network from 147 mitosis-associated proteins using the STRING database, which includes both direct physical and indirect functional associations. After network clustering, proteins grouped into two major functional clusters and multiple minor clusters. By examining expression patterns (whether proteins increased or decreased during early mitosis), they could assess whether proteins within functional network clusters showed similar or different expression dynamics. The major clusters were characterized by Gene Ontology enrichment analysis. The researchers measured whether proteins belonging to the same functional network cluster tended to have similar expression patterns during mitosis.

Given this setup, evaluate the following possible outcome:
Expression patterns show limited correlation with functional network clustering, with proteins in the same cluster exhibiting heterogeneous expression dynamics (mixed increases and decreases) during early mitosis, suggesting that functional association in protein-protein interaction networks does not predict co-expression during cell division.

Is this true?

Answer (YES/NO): NO